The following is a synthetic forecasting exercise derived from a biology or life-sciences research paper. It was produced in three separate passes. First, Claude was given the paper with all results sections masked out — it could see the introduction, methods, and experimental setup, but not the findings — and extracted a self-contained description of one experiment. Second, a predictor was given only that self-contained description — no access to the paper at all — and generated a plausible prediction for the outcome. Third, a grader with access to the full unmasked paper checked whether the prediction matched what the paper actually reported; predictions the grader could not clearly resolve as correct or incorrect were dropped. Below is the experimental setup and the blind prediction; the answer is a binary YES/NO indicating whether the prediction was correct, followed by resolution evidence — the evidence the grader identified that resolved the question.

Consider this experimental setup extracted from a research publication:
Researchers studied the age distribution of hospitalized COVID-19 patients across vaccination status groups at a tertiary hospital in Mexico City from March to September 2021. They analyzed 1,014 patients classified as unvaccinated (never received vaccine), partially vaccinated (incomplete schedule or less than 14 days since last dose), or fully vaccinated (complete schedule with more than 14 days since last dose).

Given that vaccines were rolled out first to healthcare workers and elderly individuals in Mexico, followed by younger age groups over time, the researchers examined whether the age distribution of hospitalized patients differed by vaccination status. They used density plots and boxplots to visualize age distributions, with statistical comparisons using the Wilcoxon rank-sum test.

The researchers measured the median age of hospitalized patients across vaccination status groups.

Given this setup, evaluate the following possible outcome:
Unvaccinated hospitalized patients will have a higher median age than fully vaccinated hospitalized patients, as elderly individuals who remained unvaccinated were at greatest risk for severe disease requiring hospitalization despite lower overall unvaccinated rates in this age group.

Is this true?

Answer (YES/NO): NO